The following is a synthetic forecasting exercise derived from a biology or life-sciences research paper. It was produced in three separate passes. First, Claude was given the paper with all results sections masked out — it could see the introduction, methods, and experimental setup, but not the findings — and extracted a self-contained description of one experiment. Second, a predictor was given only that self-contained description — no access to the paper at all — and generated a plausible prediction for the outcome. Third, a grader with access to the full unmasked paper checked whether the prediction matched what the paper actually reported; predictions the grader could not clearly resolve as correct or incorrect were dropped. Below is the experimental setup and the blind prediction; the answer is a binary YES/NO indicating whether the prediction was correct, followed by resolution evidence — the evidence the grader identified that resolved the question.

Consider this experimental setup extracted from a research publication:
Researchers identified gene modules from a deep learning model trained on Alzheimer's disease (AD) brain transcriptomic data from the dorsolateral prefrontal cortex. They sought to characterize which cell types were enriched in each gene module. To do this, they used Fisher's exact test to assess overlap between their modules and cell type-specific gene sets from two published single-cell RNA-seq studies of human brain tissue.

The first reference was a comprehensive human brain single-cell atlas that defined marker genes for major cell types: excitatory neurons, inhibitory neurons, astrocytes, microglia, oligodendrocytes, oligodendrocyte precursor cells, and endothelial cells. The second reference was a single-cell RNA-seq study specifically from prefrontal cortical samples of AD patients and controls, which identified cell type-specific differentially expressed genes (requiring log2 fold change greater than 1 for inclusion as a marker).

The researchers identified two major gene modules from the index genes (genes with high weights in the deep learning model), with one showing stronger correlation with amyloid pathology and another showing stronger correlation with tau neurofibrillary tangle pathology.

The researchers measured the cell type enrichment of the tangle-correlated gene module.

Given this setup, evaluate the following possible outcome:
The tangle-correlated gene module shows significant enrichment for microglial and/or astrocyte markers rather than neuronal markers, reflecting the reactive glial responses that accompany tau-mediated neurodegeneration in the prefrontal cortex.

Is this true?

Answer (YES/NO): NO